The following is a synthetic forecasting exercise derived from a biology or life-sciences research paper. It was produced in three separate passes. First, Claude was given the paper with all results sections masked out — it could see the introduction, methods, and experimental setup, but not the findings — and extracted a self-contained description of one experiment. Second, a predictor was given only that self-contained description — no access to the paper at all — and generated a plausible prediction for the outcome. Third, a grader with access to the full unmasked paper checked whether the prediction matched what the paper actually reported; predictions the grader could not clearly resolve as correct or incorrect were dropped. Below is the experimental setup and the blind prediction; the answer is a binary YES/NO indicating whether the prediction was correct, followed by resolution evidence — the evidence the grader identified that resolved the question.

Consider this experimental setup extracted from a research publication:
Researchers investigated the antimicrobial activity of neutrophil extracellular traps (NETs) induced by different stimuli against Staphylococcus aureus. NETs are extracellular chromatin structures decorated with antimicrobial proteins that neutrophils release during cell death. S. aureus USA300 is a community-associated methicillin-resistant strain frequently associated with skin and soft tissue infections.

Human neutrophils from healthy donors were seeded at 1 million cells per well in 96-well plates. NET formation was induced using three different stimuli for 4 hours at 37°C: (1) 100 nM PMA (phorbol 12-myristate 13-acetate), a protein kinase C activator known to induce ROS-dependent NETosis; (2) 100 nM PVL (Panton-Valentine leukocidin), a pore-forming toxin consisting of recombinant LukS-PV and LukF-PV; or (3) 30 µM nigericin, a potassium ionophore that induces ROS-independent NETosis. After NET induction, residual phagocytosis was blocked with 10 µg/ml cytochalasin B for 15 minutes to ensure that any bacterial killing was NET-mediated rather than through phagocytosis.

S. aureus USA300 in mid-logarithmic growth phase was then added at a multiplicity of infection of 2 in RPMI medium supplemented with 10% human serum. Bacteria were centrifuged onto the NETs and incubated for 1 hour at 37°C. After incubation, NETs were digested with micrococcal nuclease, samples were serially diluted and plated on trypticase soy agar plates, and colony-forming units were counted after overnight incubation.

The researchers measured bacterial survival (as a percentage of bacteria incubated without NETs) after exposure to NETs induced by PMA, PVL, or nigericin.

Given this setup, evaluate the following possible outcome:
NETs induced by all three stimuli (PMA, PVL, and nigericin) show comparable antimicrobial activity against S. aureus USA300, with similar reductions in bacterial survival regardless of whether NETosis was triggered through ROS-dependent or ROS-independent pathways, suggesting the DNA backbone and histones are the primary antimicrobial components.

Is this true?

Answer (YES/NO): NO